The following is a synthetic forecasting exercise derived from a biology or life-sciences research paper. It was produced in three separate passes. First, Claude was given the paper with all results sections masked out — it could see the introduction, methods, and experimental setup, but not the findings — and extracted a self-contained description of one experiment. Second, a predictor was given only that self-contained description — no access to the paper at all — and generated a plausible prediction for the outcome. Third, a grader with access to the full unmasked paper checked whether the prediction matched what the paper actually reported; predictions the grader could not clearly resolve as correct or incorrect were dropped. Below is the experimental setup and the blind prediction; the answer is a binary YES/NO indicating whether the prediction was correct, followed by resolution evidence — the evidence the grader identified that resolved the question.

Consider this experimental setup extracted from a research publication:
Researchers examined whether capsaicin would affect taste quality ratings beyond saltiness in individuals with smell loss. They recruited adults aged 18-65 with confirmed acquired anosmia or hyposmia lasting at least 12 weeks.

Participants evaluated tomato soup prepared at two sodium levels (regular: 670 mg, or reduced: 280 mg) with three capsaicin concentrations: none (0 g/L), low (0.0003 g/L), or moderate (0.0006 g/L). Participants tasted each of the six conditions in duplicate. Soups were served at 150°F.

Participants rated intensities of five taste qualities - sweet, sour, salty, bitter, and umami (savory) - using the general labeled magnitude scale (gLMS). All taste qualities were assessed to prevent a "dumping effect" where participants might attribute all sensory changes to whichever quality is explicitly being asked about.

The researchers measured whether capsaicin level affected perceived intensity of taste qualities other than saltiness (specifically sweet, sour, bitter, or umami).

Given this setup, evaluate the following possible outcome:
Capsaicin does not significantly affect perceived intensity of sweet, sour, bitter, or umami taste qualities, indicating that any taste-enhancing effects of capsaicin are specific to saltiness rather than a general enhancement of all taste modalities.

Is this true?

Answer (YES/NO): NO